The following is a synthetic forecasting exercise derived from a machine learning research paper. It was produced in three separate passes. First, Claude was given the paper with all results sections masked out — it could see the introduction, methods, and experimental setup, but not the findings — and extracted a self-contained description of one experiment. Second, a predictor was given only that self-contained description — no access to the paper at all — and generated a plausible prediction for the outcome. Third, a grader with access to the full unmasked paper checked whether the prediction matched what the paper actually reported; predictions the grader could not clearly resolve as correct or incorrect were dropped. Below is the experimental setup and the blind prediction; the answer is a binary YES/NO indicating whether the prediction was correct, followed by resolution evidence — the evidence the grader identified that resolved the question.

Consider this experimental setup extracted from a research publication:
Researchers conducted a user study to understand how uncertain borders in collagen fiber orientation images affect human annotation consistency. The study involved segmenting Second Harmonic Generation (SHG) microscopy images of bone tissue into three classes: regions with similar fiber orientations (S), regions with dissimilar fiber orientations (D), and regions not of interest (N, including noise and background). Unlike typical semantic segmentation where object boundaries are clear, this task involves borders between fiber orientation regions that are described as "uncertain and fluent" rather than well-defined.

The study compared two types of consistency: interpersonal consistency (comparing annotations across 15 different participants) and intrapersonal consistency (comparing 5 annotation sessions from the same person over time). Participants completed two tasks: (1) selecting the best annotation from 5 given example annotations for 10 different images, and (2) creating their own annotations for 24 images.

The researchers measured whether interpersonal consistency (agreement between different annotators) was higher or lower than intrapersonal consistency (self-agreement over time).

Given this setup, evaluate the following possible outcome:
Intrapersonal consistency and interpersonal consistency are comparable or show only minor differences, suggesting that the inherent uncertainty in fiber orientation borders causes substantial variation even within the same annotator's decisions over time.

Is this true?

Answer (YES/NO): NO